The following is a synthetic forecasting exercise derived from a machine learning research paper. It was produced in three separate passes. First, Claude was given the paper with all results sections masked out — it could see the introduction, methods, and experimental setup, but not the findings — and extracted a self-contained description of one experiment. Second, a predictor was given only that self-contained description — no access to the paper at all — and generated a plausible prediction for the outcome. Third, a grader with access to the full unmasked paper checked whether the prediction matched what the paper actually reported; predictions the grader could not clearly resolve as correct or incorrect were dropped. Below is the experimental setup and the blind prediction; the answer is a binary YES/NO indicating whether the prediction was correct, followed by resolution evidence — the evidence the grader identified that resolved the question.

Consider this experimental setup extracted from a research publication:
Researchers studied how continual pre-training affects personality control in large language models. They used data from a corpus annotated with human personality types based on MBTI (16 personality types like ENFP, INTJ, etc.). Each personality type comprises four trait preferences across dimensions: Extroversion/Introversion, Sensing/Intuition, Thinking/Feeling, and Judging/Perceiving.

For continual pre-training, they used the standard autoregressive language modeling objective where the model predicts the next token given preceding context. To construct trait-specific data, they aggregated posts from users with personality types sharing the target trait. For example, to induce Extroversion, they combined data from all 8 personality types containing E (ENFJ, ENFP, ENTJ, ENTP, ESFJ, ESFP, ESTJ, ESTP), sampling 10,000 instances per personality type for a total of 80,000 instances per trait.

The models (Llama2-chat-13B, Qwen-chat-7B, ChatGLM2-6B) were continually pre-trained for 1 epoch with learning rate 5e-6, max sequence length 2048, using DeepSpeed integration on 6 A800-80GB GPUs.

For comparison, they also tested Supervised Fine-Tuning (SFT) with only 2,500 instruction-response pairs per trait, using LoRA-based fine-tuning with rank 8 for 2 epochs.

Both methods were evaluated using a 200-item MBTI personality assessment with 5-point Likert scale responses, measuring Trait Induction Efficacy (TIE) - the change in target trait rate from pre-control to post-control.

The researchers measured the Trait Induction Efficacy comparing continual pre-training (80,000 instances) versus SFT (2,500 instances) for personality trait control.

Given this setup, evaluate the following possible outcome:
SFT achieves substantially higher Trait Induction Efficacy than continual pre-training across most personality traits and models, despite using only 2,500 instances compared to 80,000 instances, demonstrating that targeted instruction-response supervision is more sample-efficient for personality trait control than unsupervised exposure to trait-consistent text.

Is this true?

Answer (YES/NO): YES